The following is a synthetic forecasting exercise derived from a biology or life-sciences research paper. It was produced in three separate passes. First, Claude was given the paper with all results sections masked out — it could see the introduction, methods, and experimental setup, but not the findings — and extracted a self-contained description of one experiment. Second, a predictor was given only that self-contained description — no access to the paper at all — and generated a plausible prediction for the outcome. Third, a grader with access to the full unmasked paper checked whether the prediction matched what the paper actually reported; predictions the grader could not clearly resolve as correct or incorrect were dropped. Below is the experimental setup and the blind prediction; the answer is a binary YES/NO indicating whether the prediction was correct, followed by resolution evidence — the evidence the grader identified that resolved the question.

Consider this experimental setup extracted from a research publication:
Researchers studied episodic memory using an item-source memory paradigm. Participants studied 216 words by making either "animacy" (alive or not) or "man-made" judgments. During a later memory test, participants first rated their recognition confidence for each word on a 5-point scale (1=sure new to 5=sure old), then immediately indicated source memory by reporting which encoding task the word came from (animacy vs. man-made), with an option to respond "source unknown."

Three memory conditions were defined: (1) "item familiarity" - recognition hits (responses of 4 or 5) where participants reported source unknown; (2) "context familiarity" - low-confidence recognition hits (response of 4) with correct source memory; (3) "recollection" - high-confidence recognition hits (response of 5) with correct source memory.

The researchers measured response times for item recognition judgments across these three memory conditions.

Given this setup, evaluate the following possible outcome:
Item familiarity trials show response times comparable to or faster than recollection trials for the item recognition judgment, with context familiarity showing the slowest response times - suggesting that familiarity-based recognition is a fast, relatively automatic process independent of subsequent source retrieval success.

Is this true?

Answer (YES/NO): NO